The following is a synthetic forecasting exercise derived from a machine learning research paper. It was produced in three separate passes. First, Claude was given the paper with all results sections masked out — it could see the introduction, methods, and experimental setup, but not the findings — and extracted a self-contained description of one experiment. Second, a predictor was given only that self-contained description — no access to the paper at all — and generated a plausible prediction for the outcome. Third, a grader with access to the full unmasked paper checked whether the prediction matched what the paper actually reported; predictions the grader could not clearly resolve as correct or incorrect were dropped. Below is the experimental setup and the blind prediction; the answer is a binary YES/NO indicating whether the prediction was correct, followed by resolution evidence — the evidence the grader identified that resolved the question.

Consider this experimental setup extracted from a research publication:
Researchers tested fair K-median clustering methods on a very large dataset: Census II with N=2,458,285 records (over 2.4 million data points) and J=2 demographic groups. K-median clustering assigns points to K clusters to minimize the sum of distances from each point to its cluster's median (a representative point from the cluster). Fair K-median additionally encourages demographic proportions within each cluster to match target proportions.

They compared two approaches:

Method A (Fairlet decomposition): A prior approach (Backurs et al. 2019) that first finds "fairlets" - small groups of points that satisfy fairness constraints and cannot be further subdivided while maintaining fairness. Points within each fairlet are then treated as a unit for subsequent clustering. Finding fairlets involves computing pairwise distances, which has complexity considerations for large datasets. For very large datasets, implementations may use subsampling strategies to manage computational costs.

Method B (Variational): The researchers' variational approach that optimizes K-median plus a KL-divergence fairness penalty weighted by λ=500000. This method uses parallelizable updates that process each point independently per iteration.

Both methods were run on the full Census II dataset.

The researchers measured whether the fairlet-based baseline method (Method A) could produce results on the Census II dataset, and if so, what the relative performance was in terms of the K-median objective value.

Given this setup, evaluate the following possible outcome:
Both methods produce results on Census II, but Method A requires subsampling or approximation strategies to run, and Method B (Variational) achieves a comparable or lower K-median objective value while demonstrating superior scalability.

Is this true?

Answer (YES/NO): YES